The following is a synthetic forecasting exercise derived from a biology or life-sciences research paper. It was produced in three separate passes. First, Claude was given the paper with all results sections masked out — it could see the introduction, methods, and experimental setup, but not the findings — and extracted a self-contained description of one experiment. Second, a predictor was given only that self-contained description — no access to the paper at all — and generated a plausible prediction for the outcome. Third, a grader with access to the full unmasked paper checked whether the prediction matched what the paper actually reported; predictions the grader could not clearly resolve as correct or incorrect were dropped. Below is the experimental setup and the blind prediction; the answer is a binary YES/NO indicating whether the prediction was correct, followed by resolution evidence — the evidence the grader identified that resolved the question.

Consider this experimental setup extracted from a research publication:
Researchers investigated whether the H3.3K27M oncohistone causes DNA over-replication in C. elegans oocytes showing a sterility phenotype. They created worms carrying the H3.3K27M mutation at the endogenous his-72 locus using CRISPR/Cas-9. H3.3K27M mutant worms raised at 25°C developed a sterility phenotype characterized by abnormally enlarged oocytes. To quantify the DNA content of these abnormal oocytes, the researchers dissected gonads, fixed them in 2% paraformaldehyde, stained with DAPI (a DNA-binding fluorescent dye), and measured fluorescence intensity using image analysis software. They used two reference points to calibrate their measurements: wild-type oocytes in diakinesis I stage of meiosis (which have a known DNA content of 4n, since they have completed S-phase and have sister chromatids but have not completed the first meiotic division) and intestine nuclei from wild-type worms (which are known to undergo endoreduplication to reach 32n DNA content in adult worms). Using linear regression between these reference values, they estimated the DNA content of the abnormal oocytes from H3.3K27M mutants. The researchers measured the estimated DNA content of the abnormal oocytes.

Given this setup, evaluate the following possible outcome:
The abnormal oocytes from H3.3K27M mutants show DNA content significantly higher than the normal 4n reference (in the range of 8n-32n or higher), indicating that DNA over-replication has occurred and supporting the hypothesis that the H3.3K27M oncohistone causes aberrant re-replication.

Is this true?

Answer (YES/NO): YES